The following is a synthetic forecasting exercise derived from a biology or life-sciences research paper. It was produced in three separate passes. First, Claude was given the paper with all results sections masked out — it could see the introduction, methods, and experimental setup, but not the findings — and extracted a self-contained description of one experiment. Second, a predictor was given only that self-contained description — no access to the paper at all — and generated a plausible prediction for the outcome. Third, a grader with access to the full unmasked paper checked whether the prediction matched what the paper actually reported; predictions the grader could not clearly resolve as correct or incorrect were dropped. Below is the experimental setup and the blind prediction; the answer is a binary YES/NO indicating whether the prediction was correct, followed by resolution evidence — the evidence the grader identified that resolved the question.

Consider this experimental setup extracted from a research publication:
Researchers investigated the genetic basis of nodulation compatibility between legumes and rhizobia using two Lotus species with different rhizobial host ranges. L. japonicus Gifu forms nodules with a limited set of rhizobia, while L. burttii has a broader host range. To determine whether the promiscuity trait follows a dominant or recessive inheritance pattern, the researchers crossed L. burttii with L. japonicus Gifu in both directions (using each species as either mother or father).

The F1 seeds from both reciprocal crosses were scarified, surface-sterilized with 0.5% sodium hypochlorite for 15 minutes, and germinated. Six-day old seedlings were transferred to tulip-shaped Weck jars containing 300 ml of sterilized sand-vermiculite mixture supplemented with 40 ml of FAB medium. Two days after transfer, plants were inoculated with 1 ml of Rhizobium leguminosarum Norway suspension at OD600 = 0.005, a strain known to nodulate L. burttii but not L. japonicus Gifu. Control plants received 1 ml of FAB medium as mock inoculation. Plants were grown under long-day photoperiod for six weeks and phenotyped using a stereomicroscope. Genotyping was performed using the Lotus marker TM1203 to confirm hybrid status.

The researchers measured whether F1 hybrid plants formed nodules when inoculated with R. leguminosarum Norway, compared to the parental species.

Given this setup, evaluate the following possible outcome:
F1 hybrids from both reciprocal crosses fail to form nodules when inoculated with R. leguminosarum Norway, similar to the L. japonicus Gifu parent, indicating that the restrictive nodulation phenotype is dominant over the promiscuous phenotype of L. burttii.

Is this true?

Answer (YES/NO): NO